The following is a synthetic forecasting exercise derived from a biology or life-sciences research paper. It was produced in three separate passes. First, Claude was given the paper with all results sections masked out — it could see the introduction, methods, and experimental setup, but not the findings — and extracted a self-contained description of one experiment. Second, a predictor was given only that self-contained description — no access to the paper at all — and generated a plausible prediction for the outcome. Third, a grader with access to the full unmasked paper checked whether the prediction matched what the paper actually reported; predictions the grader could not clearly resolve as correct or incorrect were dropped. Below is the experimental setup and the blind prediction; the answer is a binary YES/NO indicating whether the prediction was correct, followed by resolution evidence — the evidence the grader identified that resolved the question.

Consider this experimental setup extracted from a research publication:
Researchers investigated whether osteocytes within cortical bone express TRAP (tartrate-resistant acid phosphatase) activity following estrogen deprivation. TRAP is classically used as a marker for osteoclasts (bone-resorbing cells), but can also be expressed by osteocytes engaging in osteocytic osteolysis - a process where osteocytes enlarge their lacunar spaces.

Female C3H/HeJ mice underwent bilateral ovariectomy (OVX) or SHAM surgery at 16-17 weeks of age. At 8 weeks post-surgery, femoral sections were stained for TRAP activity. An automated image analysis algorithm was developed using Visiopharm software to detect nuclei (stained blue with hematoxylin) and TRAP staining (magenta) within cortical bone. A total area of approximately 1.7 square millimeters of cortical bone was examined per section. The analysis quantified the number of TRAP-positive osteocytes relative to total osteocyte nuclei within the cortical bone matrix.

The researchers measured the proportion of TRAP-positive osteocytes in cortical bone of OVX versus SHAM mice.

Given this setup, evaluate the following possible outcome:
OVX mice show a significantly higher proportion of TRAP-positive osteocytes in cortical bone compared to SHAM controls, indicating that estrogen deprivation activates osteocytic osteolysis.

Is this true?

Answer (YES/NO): YES